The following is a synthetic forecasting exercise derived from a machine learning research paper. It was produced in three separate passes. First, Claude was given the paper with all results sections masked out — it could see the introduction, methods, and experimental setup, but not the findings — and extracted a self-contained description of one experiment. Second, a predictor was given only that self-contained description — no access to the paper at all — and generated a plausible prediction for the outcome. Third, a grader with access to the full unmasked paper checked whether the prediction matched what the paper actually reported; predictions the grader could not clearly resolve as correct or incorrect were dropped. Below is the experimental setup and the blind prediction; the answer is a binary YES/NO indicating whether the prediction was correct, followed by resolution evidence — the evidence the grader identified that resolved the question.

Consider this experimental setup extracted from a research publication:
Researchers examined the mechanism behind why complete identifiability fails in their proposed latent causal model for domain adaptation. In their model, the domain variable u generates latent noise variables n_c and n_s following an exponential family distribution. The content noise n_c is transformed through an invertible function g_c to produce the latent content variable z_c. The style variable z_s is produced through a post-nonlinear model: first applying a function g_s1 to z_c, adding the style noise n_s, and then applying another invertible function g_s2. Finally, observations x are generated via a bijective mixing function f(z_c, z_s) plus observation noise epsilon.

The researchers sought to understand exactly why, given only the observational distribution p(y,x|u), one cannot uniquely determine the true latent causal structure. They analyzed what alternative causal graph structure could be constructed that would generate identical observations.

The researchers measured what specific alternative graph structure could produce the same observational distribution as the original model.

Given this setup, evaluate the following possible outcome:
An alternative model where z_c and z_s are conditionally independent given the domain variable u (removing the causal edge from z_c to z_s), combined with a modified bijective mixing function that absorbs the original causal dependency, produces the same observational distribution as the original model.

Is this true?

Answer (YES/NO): YES